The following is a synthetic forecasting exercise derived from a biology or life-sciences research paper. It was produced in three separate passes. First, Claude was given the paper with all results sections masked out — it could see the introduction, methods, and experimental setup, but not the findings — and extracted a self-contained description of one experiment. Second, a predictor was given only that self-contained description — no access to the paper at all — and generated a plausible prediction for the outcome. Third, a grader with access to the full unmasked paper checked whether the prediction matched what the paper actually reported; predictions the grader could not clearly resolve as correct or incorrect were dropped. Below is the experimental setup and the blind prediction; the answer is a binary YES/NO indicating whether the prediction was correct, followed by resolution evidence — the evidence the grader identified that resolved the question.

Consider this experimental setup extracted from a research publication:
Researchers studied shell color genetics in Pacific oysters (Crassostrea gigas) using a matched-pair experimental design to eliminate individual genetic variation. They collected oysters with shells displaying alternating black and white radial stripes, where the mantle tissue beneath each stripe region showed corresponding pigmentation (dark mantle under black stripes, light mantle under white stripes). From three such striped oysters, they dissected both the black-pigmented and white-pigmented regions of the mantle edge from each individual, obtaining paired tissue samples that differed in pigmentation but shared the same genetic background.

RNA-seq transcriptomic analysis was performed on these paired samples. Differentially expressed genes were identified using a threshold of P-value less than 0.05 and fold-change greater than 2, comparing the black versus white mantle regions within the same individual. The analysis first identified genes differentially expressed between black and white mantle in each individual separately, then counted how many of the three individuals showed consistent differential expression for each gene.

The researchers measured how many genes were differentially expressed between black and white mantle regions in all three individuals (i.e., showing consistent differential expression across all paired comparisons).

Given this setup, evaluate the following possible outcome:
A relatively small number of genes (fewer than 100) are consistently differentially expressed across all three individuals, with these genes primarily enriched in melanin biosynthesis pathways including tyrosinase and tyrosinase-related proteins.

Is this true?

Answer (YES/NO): NO